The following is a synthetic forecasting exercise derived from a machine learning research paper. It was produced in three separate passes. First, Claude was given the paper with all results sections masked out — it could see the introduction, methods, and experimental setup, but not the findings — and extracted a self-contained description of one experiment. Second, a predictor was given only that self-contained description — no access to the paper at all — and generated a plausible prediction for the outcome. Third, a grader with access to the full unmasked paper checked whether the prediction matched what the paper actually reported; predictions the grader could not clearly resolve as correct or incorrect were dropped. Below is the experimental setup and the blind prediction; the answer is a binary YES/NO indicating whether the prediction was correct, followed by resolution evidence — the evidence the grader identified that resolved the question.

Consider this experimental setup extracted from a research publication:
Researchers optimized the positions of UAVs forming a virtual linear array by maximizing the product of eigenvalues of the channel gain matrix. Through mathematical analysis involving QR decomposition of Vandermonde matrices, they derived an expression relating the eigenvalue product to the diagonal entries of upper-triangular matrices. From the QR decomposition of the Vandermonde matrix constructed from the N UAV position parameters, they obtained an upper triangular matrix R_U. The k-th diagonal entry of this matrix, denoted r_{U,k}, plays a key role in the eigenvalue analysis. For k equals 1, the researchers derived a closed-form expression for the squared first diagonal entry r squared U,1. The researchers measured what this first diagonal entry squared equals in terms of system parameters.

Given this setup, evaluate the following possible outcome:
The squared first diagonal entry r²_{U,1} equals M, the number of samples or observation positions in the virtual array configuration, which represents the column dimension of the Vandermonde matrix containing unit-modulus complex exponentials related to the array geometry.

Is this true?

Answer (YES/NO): NO